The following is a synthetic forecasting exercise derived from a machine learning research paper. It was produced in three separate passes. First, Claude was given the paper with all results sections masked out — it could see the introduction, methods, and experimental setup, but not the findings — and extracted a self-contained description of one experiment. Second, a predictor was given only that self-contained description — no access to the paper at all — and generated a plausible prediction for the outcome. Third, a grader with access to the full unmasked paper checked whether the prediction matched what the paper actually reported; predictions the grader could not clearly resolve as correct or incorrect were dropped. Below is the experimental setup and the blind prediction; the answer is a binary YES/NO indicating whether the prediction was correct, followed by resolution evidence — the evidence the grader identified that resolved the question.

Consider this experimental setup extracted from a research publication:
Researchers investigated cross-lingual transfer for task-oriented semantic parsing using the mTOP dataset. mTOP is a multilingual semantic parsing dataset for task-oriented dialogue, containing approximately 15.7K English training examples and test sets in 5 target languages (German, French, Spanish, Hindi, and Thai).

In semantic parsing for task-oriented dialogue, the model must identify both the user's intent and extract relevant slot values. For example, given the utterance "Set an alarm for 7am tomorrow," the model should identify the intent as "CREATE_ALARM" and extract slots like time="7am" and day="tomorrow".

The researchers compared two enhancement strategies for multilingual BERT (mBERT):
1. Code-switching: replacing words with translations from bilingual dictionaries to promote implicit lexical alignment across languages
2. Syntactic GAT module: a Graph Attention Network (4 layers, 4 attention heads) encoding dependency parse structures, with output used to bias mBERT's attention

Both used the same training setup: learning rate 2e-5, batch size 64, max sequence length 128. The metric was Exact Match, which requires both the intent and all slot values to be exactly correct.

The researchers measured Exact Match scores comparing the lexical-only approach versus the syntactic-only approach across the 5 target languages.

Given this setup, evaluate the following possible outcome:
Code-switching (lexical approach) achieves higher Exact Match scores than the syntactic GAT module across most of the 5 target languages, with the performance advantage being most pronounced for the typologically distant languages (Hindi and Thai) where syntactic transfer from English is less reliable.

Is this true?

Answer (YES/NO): NO